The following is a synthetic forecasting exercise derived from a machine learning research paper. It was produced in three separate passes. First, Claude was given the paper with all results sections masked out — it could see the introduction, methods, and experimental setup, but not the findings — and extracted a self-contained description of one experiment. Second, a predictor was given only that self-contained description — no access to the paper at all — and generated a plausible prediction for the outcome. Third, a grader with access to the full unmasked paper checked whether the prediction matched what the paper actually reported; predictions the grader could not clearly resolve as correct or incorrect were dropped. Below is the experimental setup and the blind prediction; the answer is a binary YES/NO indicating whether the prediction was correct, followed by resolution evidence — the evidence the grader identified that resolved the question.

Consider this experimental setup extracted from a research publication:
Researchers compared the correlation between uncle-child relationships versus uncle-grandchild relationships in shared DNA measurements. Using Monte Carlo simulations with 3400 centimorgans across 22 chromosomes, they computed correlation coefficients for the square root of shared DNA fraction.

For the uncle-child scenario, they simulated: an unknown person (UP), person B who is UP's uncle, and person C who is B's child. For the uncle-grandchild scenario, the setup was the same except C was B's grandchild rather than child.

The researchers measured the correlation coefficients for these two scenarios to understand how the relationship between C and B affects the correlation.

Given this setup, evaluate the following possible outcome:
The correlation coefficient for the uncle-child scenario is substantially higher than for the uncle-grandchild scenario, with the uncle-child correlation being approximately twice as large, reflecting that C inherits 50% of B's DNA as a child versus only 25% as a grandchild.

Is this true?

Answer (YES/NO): NO